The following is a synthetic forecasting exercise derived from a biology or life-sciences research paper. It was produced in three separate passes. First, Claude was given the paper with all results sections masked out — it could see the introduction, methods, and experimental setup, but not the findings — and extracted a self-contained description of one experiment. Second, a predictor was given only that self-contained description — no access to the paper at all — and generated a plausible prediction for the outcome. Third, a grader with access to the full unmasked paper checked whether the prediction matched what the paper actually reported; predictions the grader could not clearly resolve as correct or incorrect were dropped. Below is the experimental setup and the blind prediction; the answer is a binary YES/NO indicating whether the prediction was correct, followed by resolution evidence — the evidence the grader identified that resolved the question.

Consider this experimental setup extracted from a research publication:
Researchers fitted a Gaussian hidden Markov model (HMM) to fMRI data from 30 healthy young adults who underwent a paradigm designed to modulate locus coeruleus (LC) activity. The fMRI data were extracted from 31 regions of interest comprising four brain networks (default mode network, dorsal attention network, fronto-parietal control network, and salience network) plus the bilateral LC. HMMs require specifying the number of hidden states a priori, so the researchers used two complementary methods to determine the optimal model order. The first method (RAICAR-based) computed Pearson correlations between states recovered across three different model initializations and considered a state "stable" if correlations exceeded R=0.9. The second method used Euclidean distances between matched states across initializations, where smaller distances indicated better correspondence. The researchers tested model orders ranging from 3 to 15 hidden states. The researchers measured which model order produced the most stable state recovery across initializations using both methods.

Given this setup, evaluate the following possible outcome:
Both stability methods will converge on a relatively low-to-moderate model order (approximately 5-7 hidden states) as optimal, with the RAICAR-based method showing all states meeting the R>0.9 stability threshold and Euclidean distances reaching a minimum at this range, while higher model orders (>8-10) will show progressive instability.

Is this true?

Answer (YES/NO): YES